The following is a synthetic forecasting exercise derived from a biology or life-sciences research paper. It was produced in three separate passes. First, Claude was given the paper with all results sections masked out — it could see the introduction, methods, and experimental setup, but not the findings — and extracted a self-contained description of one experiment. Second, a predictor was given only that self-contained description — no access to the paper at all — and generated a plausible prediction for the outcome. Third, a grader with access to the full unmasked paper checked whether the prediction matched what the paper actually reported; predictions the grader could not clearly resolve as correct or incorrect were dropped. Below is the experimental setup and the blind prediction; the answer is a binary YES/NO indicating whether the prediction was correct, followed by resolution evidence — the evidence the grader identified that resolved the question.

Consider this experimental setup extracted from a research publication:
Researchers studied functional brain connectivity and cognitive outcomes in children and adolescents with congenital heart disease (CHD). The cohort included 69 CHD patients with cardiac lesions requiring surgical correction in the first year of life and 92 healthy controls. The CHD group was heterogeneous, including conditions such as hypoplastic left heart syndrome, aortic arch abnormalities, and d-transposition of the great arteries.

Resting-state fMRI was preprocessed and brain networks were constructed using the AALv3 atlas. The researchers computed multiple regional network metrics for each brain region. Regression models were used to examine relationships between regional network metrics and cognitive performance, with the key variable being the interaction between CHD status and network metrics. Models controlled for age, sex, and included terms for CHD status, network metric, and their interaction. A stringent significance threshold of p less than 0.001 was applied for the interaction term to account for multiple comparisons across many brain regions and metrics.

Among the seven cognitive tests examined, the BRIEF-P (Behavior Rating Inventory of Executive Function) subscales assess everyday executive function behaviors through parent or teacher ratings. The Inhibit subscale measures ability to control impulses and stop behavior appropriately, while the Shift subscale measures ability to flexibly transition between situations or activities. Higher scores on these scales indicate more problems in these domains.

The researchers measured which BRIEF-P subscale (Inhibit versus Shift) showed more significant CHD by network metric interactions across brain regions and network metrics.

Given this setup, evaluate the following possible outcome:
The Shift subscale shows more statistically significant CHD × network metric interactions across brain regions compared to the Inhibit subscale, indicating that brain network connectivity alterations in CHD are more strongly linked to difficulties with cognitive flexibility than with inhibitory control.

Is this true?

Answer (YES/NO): YES